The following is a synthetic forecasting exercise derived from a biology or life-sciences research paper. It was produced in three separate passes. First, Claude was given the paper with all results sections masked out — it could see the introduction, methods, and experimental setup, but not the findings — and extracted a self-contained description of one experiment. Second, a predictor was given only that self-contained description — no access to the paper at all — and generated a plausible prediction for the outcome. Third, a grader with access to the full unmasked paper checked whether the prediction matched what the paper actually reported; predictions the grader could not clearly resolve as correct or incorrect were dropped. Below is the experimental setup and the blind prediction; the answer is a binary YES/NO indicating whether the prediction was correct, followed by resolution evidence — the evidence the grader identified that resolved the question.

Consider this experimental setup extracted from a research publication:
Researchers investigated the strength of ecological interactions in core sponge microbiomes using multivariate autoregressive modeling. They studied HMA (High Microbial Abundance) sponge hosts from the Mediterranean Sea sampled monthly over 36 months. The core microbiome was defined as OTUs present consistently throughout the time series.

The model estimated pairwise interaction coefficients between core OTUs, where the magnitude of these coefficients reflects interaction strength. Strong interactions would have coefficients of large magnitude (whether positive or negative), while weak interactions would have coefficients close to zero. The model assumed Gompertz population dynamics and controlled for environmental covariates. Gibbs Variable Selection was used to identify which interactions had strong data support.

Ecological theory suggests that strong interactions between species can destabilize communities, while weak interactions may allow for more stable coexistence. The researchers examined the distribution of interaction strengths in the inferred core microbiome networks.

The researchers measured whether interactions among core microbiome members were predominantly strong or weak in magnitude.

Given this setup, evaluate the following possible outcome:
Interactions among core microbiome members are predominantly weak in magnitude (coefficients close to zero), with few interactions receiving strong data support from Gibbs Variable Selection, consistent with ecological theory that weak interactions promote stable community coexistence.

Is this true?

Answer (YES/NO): YES